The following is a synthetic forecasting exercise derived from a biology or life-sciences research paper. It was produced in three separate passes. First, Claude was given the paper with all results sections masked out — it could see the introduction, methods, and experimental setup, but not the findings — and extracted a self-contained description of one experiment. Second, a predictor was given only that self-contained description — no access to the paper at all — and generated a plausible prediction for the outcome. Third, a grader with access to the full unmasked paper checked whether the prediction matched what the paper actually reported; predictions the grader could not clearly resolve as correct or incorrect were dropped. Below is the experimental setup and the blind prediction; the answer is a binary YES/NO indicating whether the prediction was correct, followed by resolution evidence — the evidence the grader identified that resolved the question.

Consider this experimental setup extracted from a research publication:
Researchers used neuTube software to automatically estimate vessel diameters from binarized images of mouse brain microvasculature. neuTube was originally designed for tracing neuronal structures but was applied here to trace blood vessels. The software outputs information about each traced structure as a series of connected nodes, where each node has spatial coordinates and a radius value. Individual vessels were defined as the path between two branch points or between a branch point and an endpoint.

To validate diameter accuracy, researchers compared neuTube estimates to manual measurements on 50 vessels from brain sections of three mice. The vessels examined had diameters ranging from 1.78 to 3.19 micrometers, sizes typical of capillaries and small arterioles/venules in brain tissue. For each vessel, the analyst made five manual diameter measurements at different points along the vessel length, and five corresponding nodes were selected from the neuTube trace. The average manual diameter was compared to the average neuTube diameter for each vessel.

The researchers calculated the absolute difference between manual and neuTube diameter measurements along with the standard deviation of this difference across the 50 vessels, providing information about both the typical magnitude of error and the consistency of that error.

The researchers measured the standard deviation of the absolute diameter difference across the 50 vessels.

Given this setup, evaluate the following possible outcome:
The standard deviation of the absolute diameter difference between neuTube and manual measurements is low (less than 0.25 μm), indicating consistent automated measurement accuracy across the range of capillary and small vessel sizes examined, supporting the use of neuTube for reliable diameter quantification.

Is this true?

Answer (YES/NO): NO